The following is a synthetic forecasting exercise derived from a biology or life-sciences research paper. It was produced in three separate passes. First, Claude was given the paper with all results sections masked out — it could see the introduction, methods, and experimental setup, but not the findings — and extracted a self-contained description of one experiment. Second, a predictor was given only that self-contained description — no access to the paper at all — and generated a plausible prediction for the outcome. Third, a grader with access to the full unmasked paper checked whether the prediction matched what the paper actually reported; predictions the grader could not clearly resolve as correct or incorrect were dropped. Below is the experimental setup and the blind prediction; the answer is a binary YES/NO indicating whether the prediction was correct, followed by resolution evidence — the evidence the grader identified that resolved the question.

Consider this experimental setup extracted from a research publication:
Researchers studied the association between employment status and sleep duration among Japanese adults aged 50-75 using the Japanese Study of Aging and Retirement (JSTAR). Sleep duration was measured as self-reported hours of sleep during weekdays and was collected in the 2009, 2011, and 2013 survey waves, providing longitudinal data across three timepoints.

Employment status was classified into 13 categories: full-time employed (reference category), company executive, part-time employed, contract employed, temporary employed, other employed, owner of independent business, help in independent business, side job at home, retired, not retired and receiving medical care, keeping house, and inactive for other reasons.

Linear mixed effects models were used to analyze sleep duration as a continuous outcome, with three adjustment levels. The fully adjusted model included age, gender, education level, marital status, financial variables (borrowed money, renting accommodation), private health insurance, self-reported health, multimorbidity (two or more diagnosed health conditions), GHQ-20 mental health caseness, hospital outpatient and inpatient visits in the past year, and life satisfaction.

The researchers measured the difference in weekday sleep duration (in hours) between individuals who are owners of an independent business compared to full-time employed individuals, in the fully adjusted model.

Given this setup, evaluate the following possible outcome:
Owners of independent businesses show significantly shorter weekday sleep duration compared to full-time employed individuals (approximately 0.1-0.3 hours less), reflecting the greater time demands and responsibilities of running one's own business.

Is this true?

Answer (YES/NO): NO